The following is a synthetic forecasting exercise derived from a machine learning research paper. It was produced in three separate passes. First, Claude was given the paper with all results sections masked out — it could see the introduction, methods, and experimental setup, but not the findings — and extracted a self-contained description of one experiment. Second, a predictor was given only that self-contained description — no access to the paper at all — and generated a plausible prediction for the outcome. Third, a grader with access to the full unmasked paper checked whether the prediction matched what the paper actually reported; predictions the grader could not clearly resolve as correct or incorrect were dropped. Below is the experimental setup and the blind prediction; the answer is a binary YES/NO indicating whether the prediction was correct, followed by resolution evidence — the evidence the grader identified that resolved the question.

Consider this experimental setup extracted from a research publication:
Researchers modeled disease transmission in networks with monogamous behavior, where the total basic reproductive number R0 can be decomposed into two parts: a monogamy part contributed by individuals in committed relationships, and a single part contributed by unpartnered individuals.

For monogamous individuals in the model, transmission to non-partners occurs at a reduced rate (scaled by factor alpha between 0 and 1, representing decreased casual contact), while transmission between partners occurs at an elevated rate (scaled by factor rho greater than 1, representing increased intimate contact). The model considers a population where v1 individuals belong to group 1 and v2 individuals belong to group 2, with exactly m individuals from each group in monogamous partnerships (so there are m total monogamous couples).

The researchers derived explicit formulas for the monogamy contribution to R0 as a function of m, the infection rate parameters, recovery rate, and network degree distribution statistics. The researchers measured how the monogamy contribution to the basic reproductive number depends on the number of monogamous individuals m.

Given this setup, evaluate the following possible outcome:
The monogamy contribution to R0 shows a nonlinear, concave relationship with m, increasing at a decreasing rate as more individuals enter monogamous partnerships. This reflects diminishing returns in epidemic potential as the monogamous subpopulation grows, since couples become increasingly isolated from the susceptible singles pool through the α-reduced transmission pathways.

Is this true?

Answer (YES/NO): NO